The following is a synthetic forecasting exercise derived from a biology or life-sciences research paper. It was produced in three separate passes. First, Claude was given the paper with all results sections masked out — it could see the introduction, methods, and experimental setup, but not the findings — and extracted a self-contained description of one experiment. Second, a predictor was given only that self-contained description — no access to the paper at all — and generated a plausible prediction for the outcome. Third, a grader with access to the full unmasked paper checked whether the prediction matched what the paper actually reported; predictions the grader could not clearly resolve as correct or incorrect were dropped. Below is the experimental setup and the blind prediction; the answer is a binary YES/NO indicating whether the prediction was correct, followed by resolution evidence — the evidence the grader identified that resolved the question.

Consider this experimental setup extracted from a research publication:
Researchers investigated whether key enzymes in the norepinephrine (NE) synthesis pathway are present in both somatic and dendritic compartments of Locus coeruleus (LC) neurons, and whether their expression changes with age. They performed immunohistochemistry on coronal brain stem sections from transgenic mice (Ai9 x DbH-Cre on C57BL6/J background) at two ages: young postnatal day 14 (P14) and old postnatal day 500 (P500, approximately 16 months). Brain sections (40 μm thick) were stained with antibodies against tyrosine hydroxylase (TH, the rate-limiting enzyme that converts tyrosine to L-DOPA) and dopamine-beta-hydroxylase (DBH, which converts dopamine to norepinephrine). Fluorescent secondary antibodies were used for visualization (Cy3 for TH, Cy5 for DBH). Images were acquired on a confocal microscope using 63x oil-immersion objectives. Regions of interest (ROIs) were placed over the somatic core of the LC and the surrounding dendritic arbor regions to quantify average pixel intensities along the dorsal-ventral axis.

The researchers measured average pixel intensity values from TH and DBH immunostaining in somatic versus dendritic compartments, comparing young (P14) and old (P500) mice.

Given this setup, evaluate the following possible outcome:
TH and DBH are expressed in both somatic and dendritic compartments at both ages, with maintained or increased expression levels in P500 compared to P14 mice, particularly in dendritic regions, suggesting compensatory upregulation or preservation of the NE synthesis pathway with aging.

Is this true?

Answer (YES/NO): NO